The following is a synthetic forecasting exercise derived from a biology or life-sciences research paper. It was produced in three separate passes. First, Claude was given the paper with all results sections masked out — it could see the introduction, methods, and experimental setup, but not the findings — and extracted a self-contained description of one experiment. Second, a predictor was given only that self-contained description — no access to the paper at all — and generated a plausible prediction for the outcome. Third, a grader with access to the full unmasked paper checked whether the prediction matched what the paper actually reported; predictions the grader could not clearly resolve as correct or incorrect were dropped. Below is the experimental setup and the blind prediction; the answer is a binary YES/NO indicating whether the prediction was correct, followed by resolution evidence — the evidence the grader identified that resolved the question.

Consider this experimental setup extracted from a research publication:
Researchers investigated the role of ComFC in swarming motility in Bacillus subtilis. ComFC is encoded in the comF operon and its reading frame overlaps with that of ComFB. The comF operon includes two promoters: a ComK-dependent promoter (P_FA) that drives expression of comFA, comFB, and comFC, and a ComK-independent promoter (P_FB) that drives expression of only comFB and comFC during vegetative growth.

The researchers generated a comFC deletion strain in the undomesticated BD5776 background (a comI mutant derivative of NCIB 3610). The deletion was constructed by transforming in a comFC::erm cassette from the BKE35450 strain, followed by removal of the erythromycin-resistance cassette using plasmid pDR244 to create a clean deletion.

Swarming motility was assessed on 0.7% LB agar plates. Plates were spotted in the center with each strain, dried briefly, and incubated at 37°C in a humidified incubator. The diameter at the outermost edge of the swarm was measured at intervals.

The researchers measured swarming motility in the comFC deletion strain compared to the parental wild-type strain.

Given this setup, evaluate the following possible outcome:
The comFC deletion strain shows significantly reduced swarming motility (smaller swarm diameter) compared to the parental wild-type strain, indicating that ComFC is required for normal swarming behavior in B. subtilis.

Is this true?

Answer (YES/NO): NO